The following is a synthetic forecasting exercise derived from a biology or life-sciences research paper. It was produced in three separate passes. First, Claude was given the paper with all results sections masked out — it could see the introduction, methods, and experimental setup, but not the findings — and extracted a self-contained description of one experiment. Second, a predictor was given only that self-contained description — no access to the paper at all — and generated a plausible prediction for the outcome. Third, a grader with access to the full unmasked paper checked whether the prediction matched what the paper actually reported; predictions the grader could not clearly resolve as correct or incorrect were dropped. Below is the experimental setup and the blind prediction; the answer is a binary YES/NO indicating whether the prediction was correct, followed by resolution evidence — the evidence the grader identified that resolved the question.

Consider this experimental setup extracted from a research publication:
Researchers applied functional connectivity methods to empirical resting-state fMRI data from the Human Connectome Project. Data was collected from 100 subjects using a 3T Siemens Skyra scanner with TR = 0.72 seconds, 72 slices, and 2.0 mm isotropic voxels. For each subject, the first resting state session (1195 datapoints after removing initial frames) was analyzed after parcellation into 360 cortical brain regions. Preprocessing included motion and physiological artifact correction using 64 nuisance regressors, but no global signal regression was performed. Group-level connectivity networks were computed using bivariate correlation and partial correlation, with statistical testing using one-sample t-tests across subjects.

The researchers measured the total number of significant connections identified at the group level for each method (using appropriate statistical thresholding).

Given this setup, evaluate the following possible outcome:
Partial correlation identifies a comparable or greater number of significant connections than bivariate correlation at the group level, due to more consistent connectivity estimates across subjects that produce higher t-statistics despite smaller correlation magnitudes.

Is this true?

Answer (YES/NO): NO